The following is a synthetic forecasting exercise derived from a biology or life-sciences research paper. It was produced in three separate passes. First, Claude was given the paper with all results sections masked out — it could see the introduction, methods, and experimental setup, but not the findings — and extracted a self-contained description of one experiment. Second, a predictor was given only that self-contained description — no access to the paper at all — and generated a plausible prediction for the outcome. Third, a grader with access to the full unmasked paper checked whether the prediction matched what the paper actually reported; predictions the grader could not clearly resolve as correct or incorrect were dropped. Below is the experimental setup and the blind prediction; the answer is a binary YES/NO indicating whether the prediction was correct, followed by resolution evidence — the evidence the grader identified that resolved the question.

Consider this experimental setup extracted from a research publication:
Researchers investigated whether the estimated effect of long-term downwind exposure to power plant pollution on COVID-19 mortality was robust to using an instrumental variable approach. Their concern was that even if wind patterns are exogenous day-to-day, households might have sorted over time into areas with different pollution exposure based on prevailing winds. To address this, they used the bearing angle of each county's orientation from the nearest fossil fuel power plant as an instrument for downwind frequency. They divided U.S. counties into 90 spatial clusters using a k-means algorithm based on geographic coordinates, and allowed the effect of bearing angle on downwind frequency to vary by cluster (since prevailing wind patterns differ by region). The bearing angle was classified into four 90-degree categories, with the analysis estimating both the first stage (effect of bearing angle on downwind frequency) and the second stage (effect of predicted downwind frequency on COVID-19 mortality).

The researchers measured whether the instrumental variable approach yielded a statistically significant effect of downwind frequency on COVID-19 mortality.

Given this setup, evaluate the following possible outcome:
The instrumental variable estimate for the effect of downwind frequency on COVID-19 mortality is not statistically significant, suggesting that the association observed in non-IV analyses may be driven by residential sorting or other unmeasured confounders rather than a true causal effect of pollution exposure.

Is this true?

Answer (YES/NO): NO